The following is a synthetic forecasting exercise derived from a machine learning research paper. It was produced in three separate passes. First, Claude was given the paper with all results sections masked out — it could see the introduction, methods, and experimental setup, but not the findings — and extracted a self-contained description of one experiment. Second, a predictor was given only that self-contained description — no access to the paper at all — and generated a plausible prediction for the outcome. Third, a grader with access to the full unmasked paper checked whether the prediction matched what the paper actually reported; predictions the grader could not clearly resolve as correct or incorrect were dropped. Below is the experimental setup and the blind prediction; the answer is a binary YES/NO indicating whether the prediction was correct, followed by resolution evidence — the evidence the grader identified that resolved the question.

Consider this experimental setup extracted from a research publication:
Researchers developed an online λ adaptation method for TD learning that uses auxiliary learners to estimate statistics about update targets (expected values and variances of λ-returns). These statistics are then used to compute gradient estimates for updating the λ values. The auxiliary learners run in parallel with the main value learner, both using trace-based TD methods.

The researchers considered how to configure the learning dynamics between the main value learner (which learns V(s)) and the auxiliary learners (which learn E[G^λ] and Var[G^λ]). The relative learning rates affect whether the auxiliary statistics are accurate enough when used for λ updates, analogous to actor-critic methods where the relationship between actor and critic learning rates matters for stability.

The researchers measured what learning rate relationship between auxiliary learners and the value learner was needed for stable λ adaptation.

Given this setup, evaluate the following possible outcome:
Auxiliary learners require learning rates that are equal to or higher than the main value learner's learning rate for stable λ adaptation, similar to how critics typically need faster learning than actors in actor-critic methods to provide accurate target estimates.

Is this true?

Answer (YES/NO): YES